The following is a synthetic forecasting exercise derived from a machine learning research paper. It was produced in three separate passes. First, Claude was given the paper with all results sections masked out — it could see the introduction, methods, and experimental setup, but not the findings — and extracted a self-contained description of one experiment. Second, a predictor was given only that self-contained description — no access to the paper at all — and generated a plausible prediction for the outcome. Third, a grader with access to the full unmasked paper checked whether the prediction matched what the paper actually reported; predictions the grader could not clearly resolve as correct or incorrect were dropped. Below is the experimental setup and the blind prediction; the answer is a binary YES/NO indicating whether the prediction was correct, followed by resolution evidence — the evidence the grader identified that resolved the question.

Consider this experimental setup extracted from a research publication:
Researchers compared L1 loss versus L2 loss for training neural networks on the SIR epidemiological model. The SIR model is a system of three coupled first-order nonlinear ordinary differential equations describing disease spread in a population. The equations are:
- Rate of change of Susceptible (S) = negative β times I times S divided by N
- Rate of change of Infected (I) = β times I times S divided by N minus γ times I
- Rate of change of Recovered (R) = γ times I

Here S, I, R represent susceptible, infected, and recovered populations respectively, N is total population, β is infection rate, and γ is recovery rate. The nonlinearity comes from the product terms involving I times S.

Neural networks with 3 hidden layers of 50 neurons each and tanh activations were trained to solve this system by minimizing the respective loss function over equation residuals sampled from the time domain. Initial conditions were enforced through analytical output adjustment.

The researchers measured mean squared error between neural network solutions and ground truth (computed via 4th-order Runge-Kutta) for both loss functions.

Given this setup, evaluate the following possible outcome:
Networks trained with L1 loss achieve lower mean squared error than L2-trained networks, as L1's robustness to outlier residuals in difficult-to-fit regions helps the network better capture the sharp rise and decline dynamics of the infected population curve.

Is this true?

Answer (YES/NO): NO